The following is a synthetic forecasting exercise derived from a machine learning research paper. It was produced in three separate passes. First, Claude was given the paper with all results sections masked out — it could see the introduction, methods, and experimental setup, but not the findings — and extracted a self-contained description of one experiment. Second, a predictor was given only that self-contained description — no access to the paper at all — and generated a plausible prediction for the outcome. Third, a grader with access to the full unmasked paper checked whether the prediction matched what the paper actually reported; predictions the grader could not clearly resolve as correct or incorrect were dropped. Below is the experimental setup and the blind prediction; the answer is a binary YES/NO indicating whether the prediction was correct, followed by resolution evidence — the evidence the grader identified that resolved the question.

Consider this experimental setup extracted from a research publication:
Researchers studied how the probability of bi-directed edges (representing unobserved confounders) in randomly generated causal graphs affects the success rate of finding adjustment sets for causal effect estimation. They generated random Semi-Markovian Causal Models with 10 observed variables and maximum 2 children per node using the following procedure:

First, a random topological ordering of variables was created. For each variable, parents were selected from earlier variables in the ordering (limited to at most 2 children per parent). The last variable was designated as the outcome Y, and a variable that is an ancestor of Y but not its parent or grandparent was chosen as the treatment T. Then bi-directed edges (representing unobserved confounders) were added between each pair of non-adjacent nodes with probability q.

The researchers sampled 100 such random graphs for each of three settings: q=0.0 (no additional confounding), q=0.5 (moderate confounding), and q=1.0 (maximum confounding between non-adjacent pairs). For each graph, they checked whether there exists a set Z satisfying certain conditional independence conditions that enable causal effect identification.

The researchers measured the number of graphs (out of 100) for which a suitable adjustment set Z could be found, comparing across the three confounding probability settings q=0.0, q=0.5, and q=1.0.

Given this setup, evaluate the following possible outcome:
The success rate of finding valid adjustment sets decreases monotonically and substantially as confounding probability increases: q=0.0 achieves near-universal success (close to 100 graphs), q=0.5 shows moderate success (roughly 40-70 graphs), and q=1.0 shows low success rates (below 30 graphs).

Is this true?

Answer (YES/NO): NO